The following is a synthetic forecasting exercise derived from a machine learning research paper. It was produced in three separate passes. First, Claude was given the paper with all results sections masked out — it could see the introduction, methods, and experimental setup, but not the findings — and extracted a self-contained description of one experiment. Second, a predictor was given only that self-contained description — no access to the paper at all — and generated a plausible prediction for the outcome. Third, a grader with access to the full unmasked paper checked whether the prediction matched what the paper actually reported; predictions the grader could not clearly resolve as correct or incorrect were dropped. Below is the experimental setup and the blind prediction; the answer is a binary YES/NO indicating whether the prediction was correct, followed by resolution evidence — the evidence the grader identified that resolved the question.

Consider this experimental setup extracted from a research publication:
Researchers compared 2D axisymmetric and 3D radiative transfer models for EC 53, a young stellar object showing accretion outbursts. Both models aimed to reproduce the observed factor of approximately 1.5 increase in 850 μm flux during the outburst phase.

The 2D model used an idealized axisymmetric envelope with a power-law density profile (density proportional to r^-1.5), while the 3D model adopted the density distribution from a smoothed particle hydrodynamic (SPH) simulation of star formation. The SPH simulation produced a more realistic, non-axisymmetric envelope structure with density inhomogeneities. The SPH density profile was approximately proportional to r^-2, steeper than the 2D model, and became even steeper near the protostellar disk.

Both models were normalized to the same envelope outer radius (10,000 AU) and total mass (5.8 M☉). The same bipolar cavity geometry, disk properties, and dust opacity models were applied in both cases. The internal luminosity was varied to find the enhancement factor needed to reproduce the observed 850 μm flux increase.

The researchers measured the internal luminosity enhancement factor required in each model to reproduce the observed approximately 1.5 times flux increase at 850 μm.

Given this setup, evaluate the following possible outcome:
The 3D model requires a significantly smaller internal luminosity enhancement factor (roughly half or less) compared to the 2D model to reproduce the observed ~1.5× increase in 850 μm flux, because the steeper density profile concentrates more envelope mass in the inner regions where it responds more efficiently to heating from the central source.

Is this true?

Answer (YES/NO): NO